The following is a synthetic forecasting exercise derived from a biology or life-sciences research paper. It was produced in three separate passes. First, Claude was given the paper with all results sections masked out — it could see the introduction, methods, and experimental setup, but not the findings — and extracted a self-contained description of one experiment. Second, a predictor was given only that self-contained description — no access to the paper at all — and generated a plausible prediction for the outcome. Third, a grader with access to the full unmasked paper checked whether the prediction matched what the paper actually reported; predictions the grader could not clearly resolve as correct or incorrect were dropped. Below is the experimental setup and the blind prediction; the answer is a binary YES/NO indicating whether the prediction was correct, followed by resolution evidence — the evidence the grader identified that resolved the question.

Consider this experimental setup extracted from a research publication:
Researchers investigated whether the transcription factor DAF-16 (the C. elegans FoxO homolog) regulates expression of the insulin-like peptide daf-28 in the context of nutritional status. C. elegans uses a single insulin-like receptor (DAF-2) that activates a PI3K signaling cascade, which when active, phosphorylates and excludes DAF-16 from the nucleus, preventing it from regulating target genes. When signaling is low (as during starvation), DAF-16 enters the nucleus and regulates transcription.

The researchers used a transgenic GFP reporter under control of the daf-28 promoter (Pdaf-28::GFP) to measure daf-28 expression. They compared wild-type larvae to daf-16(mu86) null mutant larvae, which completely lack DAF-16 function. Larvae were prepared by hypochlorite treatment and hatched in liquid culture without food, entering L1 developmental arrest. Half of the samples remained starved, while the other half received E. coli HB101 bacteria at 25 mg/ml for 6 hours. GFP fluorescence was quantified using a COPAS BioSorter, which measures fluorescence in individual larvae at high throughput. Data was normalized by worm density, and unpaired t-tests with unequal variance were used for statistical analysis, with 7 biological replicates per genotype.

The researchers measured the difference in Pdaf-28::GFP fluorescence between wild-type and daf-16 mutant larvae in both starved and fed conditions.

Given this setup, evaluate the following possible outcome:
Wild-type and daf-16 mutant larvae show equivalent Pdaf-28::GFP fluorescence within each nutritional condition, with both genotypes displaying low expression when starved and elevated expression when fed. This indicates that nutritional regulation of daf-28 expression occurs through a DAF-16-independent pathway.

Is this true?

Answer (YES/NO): NO